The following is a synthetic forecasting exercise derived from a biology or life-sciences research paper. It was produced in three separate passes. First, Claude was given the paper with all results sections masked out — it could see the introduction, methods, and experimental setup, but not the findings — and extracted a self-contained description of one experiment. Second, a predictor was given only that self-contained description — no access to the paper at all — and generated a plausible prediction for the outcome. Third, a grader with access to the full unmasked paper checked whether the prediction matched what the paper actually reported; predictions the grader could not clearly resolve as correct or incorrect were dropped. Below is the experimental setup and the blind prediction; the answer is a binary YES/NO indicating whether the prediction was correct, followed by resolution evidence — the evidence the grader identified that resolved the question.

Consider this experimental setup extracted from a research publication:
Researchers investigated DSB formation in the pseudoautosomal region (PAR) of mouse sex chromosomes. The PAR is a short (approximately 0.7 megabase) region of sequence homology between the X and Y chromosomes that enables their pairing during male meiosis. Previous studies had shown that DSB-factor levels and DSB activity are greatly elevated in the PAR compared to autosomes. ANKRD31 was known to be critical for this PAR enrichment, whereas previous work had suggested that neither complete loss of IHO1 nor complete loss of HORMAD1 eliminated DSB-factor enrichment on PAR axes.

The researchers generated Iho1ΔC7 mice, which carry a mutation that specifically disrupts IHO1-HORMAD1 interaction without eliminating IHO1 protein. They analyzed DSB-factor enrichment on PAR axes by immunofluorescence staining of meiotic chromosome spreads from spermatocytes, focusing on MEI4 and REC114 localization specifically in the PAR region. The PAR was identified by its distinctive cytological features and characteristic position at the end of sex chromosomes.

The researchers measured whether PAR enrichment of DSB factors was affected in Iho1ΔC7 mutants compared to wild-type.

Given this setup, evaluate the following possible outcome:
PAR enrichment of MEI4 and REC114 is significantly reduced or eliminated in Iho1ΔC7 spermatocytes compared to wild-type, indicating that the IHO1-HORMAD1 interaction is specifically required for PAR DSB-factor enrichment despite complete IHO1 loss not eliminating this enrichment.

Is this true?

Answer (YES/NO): NO